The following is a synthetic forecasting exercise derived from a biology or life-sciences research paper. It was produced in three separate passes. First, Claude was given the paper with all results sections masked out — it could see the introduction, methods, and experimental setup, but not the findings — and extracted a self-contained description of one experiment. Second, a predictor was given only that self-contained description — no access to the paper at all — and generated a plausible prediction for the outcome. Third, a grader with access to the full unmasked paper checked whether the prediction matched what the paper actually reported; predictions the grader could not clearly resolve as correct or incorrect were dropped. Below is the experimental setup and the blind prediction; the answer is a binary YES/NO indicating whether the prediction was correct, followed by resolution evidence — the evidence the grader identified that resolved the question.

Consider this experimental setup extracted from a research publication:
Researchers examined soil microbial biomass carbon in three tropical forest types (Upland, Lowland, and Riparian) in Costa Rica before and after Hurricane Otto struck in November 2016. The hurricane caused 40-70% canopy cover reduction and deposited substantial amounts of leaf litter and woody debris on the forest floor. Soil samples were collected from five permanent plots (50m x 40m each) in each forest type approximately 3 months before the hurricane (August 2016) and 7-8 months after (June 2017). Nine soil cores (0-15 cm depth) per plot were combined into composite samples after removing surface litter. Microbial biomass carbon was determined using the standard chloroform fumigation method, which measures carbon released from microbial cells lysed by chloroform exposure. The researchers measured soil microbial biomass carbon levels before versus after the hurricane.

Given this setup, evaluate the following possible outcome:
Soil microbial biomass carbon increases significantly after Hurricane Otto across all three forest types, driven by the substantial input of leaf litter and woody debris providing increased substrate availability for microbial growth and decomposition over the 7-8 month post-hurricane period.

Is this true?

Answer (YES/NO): NO